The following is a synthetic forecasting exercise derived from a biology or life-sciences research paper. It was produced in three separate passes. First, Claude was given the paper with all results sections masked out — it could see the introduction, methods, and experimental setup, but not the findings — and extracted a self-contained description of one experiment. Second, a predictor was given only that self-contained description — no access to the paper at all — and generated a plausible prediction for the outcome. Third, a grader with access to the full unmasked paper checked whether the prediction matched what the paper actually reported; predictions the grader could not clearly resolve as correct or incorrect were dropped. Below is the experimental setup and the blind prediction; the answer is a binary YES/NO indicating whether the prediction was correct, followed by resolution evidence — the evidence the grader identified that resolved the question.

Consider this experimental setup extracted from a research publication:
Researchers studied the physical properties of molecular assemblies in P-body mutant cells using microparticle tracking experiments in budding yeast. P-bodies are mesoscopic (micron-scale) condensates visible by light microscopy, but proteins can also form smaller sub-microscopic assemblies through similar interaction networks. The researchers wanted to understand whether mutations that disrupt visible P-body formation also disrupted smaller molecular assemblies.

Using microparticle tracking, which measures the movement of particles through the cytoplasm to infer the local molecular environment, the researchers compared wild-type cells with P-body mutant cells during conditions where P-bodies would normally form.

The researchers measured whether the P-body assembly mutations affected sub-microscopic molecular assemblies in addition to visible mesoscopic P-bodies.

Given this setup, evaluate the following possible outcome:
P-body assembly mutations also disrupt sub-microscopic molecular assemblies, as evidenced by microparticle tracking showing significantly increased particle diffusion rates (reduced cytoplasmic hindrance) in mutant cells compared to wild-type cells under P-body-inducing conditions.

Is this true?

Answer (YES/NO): NO